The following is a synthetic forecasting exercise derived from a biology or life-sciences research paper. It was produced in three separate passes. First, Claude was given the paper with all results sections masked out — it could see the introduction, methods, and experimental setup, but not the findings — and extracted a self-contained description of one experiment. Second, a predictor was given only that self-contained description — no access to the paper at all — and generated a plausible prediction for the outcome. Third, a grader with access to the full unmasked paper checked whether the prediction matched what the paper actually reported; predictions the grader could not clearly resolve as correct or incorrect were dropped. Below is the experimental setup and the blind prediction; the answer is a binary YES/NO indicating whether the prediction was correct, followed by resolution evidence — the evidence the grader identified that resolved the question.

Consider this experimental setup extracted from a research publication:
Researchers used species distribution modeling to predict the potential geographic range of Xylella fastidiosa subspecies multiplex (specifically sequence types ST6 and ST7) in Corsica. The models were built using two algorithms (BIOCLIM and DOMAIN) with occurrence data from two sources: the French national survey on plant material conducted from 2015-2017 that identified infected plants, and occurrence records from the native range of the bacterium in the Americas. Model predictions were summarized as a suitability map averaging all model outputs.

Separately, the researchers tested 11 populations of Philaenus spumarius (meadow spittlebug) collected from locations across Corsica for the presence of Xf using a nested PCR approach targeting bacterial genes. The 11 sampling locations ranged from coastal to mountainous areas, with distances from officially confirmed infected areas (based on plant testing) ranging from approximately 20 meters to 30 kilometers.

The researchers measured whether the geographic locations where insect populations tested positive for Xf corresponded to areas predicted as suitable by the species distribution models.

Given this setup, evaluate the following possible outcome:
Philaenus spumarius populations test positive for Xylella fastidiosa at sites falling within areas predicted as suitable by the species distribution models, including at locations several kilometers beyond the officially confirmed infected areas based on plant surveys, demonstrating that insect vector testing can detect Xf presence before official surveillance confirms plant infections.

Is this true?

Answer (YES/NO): YES